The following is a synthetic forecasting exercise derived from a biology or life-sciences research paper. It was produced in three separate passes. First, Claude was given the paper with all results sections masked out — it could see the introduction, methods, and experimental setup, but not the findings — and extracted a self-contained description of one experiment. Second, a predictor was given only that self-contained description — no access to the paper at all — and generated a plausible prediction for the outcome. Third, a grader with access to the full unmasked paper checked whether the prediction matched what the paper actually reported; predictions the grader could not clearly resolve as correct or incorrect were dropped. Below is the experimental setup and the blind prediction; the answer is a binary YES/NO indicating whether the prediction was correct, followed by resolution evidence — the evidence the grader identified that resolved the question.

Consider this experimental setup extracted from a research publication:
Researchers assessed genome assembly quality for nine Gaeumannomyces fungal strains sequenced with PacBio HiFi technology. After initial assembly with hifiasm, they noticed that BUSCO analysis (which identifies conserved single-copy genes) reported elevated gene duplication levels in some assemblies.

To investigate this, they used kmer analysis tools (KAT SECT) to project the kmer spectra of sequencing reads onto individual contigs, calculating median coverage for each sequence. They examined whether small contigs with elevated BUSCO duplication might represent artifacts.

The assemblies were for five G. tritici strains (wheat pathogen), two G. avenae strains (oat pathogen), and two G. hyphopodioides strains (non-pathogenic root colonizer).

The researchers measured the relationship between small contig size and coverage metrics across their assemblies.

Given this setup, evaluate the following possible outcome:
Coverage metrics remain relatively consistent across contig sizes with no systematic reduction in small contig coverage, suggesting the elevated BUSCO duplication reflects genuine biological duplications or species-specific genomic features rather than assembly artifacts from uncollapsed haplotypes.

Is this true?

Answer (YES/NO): NO